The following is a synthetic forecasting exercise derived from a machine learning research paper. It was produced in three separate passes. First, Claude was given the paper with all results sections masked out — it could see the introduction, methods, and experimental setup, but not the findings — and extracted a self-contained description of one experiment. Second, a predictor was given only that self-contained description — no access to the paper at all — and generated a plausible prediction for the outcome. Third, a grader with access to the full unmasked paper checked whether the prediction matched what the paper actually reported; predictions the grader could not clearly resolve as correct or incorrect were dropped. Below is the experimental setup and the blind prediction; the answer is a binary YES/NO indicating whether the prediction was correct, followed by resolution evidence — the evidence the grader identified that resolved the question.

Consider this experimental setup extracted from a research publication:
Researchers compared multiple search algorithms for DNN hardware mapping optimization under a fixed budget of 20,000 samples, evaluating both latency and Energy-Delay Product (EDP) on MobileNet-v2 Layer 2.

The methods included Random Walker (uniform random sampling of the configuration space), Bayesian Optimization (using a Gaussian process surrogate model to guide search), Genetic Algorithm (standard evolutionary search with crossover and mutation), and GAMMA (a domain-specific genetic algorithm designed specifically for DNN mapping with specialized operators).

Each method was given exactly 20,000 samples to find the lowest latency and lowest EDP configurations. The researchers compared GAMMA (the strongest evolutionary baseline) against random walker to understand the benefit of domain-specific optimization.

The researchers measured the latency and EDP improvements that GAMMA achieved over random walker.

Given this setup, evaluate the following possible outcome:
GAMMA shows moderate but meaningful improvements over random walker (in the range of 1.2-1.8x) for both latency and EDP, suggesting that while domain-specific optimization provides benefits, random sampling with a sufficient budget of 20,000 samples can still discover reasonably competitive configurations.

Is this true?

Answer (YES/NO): NO